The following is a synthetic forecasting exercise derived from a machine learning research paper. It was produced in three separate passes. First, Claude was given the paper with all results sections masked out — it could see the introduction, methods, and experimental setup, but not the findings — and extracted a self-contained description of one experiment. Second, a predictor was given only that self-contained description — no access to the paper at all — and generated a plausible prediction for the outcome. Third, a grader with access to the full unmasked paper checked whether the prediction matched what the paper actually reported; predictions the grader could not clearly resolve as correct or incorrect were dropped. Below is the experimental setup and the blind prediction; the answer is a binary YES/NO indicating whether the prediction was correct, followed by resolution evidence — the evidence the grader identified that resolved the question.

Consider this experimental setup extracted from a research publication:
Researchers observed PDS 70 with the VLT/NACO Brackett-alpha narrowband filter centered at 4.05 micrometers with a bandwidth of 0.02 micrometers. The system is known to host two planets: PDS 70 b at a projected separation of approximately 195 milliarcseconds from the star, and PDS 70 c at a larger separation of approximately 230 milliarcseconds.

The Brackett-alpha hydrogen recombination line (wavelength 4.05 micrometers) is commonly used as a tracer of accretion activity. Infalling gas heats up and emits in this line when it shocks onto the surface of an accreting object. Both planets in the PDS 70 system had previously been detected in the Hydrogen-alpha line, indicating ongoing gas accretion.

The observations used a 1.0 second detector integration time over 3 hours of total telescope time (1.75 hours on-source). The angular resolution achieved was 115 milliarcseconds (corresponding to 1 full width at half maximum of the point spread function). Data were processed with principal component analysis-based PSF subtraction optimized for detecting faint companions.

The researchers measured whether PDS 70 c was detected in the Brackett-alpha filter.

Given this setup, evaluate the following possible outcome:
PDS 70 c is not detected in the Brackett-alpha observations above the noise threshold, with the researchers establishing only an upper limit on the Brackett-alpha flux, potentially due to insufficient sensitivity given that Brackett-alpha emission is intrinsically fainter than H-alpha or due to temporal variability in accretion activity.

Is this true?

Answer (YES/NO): NO